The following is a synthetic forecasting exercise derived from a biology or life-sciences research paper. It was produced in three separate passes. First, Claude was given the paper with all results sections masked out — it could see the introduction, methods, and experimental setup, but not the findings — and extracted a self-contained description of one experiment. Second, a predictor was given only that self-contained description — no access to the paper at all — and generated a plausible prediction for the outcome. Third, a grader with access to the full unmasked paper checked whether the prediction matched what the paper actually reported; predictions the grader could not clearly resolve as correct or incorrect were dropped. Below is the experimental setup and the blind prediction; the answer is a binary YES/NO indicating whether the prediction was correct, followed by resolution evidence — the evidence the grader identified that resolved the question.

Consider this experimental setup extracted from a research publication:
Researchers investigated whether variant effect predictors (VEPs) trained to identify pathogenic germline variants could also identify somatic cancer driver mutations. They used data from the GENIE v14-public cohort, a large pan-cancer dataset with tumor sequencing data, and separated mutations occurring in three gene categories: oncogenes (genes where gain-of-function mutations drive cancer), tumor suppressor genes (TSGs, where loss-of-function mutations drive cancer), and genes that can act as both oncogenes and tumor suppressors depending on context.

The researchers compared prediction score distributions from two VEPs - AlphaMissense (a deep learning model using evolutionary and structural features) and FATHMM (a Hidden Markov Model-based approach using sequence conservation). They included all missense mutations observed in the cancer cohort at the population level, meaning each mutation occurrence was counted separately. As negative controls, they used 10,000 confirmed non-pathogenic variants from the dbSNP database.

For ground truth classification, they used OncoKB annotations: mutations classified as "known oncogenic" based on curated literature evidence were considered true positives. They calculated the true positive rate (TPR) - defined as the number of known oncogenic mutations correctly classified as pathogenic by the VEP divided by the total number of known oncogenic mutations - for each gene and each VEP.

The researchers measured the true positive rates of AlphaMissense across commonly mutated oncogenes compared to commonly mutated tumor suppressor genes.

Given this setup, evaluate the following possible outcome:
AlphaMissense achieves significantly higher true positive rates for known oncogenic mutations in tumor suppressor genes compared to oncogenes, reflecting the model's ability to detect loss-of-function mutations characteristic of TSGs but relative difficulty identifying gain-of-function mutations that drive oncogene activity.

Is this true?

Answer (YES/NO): YES